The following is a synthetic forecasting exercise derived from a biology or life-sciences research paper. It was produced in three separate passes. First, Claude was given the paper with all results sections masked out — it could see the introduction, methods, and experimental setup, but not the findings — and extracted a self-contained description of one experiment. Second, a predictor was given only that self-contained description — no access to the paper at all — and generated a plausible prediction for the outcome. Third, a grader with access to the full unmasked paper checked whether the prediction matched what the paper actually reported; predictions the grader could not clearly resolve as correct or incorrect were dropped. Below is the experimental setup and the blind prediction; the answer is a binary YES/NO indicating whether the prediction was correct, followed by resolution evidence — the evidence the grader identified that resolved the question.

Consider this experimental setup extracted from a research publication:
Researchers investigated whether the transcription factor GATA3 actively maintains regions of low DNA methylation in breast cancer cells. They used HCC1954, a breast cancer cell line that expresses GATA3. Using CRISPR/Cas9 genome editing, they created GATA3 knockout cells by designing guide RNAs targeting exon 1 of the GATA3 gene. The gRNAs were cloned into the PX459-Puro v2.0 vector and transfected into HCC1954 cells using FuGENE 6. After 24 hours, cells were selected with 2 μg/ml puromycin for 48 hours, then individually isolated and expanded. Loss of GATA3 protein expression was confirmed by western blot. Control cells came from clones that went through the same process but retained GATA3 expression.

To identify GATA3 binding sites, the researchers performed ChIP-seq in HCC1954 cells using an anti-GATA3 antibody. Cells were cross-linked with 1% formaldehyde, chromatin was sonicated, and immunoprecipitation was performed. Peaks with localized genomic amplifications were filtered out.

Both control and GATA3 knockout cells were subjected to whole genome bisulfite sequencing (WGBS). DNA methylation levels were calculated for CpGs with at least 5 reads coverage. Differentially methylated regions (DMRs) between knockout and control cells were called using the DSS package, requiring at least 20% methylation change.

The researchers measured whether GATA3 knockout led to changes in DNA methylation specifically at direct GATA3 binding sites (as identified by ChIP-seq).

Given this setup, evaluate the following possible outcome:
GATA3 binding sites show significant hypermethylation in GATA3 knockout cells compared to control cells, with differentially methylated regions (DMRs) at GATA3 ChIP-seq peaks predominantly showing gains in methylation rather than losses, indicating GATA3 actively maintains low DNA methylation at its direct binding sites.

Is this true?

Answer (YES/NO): YES